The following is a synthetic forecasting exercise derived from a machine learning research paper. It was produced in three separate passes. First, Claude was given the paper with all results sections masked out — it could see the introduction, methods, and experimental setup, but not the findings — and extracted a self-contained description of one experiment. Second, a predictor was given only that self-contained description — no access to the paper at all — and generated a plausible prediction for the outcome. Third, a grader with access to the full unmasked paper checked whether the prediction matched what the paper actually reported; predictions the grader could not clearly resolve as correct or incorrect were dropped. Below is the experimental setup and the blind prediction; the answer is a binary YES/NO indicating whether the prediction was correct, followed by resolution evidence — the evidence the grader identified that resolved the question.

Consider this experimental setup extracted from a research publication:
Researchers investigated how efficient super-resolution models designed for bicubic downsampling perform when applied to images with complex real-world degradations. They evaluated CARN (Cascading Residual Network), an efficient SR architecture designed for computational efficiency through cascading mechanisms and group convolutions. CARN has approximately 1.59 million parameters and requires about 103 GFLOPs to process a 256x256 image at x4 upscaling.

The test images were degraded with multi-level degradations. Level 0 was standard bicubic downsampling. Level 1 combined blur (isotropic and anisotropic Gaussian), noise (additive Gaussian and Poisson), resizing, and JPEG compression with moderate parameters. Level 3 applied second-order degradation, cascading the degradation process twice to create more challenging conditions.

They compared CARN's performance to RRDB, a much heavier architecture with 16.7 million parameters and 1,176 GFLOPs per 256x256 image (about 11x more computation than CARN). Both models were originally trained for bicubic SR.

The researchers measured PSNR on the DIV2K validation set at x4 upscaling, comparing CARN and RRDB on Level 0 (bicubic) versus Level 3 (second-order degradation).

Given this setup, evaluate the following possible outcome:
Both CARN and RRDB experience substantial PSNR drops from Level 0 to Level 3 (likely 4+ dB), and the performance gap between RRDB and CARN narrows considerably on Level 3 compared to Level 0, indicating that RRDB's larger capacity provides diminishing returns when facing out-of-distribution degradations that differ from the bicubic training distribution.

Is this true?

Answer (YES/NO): YES